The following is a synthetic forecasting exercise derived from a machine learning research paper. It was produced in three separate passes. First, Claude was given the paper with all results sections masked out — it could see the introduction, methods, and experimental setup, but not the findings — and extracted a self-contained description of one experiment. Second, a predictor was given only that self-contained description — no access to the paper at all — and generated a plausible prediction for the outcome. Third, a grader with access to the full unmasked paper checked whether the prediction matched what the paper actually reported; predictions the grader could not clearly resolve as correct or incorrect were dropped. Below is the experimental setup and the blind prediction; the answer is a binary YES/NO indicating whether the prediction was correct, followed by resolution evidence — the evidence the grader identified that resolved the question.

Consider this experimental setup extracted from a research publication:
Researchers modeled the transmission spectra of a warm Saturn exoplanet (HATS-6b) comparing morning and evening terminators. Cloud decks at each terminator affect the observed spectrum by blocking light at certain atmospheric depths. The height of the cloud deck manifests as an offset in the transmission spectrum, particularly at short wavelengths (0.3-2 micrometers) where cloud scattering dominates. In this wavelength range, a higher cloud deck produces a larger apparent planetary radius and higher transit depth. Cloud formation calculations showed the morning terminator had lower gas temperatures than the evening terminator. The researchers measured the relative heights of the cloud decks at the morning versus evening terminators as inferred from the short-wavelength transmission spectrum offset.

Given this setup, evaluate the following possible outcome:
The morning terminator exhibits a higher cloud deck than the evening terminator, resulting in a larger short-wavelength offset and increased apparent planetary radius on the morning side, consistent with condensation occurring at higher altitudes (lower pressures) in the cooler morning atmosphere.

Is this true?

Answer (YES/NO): NO